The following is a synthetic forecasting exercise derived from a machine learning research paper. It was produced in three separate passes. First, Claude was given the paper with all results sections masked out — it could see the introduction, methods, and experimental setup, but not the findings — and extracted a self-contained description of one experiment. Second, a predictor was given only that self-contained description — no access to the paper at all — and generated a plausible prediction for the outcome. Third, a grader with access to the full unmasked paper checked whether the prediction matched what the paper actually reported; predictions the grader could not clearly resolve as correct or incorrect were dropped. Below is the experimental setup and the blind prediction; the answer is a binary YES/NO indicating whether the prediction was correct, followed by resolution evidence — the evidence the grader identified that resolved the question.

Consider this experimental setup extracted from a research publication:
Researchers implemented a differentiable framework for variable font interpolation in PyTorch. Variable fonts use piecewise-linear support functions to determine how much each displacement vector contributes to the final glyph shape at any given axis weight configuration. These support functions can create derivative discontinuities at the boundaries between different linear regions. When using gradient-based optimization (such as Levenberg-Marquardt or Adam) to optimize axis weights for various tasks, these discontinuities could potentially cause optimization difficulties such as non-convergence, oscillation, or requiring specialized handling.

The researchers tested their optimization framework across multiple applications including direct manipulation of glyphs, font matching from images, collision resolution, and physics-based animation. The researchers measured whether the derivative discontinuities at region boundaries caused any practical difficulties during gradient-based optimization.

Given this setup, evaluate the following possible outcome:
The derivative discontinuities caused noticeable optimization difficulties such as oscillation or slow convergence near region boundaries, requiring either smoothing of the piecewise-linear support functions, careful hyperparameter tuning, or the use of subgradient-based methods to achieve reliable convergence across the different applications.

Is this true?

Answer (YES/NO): NO